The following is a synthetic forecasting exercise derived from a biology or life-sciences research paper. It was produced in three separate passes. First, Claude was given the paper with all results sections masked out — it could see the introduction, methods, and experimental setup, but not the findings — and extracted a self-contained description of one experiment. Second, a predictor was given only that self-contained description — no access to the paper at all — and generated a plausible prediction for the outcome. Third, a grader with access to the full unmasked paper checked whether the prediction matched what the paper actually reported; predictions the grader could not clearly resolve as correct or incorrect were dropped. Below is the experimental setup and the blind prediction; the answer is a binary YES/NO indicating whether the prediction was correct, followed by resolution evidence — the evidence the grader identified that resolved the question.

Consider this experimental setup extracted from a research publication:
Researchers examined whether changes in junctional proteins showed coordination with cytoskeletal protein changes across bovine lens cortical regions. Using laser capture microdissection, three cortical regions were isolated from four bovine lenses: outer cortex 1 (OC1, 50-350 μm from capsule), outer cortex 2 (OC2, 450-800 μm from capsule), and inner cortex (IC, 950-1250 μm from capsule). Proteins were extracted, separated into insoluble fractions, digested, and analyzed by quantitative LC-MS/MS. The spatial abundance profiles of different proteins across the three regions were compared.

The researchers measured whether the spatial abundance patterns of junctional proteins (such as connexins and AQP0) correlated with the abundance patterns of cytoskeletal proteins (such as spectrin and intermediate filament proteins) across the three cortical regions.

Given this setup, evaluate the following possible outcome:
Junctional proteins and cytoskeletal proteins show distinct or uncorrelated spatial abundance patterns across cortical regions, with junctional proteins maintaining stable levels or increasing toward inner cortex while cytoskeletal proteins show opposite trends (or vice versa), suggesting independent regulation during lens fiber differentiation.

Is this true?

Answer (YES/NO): YES